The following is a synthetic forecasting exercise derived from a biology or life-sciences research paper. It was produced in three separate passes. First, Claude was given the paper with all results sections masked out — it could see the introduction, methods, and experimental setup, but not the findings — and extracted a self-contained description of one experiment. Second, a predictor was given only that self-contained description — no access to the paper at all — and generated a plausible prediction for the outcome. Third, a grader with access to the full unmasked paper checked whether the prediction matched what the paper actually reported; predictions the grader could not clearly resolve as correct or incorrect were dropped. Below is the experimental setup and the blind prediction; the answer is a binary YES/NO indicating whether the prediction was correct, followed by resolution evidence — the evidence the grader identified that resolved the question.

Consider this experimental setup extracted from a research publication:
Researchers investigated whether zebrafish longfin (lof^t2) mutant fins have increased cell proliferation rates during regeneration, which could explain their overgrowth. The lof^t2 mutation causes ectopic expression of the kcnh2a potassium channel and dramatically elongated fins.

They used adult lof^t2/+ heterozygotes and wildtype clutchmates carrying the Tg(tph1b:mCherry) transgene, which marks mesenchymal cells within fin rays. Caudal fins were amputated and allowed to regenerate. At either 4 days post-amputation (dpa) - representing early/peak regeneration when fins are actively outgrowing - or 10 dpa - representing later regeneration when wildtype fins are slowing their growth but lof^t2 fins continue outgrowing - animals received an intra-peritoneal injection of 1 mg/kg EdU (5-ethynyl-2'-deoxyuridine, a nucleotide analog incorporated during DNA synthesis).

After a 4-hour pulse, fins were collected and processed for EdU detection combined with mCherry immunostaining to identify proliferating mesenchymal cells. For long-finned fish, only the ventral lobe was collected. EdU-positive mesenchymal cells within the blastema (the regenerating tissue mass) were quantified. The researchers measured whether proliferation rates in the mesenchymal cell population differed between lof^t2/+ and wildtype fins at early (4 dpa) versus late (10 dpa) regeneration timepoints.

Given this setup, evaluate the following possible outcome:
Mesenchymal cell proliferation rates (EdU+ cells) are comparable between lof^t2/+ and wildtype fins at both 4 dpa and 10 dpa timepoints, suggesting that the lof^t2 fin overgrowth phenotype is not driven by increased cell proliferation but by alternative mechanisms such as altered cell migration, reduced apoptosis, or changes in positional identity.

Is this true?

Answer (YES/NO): NO